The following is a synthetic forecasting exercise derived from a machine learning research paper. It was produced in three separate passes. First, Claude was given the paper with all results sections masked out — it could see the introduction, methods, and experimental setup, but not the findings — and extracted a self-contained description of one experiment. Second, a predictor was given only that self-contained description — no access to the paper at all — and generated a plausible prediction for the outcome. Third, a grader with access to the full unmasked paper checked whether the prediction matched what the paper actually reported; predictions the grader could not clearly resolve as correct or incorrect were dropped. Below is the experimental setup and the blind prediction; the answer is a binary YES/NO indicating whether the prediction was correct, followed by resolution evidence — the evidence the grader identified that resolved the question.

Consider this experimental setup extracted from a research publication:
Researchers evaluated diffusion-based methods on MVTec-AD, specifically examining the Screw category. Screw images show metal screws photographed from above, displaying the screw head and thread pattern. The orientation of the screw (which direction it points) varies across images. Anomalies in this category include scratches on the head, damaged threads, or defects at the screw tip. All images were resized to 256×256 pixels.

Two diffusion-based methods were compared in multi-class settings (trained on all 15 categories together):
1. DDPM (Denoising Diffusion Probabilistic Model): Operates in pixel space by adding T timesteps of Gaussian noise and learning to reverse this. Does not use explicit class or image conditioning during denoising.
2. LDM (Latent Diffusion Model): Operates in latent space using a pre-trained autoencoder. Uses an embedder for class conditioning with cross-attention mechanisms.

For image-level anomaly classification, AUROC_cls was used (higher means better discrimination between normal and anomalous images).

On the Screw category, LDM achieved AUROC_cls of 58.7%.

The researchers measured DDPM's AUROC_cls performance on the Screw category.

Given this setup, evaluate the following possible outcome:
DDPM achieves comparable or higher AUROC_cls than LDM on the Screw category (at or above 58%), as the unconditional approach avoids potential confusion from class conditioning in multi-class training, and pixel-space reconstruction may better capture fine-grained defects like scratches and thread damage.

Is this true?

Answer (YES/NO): NO